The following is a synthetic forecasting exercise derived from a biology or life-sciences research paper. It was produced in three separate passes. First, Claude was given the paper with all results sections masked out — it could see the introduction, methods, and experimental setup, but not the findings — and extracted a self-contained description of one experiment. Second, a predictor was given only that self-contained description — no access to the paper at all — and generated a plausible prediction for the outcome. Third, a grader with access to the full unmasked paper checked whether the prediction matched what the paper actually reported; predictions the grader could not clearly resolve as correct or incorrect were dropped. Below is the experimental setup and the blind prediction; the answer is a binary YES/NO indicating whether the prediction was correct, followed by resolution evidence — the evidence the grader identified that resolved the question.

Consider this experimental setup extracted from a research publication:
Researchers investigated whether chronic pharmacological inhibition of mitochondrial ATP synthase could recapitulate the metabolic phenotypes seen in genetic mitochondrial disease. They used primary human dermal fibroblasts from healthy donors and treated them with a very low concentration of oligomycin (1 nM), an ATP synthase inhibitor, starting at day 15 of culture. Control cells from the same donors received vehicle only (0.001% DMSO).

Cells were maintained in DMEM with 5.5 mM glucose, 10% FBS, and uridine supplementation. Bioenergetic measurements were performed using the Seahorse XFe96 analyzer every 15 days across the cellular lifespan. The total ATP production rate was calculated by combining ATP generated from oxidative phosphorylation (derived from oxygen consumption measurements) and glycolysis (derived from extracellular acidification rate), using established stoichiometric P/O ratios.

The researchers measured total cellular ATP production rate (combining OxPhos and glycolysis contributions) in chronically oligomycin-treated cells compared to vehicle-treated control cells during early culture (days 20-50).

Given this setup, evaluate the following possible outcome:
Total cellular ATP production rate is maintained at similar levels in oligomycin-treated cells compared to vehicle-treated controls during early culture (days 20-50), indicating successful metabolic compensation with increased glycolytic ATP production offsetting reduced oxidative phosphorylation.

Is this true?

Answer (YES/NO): NO